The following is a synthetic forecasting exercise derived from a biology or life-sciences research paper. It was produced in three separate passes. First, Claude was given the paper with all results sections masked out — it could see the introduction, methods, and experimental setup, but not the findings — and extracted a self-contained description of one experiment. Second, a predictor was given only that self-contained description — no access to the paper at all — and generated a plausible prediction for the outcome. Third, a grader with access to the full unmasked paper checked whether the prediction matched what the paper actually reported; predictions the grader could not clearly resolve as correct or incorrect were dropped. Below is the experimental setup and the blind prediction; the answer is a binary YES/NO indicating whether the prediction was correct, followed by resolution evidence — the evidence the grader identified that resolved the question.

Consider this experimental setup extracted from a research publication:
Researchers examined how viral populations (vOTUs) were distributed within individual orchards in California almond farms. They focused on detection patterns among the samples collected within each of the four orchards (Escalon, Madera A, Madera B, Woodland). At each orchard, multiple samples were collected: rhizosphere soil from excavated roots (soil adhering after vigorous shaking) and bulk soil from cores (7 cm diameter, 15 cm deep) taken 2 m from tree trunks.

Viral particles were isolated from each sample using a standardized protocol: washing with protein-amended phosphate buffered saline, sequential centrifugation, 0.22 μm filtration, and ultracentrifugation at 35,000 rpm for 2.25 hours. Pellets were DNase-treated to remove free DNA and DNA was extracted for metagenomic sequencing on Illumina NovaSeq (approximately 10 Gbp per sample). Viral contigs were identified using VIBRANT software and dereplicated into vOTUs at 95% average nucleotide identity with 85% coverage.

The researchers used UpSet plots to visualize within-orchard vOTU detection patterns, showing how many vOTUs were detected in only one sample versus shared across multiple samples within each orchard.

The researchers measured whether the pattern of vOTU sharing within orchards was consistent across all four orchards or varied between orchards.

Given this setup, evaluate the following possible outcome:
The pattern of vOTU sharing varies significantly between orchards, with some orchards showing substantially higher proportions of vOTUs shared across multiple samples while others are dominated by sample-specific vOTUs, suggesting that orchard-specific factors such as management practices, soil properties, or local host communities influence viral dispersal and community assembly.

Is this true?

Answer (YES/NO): NO